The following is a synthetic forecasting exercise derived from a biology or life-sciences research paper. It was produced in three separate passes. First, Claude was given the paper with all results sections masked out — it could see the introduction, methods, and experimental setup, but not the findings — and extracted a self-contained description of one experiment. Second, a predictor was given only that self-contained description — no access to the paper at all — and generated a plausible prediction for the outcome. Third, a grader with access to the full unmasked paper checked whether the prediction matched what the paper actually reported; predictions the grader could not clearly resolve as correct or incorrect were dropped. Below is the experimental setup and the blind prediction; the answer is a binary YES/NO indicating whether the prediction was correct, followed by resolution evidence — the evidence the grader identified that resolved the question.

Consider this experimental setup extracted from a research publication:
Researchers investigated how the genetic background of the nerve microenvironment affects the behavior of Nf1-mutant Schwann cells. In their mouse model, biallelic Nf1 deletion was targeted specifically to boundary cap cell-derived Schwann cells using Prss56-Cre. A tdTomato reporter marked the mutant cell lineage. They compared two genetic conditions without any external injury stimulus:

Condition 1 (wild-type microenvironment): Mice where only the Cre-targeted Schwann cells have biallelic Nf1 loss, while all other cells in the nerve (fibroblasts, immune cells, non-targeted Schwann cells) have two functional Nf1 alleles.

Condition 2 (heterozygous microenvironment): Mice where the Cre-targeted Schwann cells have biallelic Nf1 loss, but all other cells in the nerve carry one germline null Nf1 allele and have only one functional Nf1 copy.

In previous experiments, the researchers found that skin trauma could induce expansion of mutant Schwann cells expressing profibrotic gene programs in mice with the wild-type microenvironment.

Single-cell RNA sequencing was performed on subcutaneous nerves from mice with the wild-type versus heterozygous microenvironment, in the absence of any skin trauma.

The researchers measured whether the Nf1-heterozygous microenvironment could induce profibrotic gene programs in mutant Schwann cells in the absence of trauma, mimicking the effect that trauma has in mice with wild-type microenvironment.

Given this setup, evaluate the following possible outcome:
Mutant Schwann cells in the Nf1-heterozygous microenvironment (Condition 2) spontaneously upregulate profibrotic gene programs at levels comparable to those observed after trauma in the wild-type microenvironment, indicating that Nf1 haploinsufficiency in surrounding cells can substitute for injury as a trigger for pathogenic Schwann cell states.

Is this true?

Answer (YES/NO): YES